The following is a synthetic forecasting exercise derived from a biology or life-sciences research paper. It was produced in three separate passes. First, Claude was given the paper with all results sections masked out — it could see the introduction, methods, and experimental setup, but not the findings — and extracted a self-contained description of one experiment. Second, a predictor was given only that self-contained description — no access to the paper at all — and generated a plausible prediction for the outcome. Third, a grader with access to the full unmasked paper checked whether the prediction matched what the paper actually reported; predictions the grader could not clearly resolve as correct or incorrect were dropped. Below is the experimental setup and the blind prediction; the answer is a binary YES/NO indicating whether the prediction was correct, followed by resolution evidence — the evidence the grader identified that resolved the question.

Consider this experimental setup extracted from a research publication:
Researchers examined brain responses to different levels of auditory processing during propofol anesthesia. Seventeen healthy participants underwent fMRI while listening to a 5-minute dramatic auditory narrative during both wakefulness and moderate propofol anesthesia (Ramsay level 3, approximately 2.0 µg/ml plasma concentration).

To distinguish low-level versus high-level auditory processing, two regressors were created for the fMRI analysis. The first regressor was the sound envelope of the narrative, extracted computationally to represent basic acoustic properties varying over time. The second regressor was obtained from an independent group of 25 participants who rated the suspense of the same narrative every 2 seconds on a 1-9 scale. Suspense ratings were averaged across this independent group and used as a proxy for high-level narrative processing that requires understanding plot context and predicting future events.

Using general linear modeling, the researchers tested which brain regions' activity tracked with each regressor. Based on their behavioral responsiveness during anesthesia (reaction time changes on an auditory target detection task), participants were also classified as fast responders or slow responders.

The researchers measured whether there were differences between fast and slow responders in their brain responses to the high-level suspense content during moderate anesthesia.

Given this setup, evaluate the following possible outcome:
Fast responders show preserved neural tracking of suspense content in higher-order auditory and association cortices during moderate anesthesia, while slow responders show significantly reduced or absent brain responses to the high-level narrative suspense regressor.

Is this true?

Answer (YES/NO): NO